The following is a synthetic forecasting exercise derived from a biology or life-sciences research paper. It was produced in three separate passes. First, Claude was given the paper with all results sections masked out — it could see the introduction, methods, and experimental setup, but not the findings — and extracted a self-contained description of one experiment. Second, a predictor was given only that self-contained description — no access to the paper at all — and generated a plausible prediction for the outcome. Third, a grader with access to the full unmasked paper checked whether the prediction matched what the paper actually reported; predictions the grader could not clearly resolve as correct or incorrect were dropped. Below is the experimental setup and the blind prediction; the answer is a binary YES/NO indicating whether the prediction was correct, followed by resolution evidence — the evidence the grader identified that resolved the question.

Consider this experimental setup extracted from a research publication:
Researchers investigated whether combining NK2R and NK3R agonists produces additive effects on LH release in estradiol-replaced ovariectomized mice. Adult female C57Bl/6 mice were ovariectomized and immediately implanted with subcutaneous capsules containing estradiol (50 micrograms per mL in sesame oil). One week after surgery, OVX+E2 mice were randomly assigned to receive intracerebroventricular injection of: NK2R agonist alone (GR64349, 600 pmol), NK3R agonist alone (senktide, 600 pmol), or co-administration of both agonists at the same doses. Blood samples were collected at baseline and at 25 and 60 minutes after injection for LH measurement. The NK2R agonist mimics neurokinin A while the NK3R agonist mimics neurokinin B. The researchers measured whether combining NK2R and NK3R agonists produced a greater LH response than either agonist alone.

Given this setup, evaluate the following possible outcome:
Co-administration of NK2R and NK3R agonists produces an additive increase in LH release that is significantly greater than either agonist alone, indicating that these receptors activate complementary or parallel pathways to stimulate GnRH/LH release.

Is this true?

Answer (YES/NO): NO